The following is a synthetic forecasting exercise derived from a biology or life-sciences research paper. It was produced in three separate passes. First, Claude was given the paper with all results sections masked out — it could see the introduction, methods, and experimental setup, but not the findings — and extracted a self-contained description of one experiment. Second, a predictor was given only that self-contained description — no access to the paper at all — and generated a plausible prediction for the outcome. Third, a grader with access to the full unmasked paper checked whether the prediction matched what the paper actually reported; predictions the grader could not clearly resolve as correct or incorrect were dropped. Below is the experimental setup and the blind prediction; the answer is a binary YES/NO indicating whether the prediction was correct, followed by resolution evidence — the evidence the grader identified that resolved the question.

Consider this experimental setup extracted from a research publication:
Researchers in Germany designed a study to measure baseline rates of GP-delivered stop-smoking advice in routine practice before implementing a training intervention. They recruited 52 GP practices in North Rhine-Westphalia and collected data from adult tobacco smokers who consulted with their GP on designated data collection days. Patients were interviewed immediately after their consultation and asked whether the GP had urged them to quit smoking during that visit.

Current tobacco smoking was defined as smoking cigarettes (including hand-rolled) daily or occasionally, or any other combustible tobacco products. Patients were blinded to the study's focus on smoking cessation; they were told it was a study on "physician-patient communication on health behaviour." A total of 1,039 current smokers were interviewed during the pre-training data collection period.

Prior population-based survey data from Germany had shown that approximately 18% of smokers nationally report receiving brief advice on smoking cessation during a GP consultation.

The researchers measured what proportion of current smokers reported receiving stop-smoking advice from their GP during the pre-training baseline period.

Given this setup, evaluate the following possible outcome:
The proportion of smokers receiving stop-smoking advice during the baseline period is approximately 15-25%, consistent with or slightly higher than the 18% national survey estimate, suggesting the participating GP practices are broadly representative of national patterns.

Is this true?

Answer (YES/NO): NO